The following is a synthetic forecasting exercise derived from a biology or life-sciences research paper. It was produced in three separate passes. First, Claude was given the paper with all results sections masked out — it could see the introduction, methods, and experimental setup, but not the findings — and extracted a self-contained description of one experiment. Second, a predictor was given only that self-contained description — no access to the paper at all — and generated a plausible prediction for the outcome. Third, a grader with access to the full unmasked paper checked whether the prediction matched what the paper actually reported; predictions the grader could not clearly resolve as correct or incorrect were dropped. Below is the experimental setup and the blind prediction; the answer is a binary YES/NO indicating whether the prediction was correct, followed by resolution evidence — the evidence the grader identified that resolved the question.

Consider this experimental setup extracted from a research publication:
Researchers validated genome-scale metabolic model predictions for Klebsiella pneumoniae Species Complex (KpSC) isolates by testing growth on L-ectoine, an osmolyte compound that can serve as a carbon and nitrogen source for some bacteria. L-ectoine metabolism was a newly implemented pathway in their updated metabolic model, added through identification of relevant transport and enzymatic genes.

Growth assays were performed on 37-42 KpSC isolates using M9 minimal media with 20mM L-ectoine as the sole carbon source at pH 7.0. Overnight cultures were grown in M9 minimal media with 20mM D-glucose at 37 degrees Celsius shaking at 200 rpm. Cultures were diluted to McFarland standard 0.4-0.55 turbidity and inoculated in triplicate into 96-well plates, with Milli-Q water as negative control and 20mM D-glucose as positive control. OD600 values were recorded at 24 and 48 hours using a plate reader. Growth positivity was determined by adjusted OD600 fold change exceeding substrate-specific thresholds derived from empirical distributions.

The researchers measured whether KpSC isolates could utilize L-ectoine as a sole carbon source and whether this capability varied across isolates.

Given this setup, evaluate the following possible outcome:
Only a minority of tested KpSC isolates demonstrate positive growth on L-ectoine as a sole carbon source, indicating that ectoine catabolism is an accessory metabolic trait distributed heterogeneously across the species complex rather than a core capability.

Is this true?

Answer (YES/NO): YES